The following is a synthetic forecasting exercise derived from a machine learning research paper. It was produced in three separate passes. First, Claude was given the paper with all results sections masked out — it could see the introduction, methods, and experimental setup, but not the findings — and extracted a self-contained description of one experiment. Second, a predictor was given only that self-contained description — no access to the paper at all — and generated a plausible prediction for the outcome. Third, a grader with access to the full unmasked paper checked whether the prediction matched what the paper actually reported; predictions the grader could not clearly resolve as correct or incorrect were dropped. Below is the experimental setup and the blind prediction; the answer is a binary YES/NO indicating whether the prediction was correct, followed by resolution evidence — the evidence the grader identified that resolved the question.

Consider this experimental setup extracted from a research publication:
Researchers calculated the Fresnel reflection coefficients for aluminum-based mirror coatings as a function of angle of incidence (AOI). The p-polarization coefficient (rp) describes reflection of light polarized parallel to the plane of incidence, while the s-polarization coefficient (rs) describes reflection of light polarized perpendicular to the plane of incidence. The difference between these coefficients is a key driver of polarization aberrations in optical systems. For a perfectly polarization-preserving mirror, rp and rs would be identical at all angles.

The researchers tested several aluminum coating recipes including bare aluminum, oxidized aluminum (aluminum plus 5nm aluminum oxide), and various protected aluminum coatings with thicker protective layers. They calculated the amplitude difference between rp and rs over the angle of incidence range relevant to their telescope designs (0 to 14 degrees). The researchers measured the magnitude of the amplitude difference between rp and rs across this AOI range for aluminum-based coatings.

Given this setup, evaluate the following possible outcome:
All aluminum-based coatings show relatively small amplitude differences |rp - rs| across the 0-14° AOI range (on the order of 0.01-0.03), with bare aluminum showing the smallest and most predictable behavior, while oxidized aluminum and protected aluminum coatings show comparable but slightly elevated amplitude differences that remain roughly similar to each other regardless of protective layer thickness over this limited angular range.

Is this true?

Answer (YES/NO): NO